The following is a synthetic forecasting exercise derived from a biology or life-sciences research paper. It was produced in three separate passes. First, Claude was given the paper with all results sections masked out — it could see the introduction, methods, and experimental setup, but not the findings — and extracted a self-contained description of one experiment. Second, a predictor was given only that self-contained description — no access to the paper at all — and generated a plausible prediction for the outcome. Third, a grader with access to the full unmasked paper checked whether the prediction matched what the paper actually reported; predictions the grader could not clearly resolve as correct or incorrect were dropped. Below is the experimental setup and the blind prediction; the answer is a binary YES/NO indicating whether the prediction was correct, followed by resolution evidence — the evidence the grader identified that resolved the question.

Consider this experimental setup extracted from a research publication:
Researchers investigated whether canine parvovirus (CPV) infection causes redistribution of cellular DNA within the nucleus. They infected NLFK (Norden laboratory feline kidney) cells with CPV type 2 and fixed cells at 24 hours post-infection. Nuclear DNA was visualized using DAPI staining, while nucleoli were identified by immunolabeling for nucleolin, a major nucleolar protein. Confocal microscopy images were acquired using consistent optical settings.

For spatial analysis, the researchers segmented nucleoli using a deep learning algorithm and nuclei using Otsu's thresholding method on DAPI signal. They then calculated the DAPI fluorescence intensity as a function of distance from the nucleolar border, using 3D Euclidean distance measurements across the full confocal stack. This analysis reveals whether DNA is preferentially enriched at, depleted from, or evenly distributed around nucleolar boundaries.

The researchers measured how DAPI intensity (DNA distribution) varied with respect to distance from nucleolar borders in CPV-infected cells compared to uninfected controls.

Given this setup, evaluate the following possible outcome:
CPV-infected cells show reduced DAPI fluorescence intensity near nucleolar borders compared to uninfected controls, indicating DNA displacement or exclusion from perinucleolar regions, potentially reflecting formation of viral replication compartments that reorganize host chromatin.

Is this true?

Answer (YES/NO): NO